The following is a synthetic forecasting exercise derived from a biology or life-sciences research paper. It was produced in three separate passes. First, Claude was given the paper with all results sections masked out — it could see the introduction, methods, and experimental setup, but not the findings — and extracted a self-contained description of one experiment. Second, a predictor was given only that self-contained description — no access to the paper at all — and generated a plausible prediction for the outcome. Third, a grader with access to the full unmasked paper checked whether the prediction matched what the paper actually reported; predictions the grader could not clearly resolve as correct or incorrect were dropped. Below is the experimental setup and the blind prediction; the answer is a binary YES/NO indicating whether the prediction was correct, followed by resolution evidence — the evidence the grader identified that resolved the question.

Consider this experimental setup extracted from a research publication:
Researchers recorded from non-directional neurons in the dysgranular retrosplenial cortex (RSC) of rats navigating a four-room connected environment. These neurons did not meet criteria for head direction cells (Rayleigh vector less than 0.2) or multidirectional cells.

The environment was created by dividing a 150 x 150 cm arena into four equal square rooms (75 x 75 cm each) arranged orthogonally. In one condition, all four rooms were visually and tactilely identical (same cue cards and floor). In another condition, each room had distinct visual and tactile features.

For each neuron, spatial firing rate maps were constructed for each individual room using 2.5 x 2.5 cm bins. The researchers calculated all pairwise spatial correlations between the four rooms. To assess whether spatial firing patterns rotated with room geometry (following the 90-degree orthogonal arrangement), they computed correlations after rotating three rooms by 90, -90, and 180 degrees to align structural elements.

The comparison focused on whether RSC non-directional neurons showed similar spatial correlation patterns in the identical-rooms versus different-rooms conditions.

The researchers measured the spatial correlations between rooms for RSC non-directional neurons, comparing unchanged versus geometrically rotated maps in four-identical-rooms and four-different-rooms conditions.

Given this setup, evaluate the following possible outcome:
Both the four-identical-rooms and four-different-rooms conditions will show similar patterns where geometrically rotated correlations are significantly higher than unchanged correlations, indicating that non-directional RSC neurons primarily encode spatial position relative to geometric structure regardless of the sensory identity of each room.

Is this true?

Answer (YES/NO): YES